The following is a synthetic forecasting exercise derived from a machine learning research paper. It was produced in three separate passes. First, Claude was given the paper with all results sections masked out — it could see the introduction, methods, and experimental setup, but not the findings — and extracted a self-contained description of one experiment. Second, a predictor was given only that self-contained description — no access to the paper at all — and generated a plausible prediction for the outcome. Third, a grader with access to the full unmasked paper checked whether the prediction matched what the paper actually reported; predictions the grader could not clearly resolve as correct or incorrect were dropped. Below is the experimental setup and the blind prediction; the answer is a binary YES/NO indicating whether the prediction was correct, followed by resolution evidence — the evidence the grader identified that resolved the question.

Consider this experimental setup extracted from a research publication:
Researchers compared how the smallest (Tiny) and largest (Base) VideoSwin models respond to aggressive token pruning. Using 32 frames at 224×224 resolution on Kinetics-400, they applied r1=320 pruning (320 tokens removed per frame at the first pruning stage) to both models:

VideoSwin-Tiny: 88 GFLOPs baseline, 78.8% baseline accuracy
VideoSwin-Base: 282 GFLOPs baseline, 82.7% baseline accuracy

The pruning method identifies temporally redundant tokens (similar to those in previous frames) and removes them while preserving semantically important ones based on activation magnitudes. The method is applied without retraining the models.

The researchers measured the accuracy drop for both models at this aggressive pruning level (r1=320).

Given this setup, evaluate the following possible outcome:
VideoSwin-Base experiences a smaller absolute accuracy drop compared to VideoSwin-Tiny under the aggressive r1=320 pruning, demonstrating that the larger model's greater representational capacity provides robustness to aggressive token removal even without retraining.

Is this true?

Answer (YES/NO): NO